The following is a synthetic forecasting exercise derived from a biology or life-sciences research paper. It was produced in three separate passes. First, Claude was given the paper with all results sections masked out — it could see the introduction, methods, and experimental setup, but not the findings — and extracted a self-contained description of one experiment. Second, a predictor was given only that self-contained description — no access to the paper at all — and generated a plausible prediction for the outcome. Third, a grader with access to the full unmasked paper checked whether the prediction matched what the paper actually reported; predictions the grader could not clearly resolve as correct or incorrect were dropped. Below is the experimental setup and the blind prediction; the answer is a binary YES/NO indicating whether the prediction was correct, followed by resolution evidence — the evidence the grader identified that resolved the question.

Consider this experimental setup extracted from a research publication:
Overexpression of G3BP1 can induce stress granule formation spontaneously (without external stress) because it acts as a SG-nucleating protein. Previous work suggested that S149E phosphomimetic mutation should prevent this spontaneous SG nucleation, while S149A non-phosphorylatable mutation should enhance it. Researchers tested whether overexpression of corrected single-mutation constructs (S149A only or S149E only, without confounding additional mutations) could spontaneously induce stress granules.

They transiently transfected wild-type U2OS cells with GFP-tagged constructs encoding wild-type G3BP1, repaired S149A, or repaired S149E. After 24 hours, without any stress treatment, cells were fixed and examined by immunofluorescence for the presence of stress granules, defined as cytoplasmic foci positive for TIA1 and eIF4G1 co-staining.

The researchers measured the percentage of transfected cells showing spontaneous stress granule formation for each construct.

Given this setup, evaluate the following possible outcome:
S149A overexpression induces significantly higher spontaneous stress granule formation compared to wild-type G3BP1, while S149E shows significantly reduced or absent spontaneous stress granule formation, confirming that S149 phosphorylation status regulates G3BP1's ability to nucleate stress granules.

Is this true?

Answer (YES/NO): NO